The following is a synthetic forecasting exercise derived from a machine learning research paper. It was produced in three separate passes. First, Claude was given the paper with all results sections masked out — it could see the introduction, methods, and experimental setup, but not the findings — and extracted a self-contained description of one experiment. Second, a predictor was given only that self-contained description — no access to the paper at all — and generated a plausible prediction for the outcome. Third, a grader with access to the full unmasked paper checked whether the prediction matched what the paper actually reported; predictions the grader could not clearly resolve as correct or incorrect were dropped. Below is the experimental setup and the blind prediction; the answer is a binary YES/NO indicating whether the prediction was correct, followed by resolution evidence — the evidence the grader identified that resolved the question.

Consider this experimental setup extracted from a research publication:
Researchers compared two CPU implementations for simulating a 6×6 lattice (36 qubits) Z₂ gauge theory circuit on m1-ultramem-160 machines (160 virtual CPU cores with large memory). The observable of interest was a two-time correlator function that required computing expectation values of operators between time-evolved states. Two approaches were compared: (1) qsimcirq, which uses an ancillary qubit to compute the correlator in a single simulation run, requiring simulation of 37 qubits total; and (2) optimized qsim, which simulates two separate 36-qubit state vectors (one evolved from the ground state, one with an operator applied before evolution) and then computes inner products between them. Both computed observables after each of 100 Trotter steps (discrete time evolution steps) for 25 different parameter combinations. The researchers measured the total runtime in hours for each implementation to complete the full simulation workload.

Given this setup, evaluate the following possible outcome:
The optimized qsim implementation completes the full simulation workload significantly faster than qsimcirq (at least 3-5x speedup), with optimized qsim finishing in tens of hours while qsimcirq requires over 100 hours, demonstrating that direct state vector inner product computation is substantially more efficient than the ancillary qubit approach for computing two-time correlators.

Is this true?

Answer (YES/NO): NO